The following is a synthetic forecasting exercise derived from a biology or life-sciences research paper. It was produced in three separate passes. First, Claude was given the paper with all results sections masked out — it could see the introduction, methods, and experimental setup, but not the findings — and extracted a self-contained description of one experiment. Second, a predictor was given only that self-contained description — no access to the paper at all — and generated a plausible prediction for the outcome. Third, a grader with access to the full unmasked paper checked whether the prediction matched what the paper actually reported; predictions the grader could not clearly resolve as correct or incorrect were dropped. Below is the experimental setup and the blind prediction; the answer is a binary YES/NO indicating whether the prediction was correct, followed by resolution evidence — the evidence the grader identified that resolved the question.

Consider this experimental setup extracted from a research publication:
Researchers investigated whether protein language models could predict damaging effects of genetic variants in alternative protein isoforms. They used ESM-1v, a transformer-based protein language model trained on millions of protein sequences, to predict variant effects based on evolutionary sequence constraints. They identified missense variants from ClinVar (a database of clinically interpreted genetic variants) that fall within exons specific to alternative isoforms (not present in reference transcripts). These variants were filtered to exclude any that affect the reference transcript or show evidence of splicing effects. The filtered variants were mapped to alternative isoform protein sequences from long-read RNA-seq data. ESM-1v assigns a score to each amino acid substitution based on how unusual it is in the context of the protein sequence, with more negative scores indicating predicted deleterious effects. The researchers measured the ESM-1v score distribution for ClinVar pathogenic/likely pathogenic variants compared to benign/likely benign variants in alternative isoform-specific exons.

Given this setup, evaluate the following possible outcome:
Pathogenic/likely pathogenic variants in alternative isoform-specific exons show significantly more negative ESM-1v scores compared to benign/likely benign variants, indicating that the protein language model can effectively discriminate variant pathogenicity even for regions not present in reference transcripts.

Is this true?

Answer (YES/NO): YES